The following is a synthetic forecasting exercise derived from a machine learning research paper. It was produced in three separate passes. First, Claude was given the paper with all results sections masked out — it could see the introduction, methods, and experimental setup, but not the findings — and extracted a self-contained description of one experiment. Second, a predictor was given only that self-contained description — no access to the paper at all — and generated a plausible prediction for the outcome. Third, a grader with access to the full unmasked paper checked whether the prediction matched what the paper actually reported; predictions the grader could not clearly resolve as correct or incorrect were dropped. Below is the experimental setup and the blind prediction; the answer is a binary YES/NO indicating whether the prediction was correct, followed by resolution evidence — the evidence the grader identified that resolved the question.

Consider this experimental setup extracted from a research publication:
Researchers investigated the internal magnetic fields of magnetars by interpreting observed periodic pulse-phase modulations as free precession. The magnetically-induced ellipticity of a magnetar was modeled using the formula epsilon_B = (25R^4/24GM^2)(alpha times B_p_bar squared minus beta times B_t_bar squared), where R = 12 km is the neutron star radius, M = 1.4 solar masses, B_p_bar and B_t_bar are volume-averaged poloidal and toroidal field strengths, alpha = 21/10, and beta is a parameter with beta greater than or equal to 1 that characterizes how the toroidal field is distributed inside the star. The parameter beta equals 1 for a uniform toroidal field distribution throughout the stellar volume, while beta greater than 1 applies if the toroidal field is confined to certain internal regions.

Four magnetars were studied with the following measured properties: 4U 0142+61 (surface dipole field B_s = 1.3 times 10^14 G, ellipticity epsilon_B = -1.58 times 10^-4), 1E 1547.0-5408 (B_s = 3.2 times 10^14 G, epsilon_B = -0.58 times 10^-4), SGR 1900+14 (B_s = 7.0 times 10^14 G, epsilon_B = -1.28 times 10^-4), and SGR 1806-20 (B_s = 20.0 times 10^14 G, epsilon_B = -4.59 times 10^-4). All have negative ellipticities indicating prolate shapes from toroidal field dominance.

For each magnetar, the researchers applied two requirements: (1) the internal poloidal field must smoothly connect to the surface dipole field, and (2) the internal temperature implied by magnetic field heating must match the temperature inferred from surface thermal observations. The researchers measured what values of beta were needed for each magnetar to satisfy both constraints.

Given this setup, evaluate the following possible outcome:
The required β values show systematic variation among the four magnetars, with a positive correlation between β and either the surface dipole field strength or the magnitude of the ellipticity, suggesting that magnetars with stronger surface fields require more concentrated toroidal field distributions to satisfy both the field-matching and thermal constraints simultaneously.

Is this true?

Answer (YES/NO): NO